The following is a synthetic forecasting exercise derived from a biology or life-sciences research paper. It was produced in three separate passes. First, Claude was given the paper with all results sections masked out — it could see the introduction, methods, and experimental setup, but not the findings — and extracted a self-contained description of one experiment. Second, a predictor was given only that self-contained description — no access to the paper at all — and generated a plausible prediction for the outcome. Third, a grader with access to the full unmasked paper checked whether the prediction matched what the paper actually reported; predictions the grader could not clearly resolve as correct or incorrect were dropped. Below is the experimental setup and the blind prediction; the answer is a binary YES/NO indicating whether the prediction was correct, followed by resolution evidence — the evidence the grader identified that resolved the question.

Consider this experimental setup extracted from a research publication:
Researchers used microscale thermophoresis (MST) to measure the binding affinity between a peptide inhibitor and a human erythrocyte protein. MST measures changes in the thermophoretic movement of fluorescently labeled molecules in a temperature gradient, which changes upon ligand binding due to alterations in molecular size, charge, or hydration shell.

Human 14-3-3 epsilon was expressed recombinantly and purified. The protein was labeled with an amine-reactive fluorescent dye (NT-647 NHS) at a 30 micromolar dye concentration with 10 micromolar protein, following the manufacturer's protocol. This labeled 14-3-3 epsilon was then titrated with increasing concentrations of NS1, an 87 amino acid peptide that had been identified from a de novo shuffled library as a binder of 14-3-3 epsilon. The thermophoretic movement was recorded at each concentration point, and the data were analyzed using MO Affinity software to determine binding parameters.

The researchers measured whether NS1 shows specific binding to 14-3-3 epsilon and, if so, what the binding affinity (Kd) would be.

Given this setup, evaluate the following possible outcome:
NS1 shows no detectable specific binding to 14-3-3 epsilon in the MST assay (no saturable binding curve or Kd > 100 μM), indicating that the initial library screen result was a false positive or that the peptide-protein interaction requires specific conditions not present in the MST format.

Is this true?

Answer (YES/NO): NO